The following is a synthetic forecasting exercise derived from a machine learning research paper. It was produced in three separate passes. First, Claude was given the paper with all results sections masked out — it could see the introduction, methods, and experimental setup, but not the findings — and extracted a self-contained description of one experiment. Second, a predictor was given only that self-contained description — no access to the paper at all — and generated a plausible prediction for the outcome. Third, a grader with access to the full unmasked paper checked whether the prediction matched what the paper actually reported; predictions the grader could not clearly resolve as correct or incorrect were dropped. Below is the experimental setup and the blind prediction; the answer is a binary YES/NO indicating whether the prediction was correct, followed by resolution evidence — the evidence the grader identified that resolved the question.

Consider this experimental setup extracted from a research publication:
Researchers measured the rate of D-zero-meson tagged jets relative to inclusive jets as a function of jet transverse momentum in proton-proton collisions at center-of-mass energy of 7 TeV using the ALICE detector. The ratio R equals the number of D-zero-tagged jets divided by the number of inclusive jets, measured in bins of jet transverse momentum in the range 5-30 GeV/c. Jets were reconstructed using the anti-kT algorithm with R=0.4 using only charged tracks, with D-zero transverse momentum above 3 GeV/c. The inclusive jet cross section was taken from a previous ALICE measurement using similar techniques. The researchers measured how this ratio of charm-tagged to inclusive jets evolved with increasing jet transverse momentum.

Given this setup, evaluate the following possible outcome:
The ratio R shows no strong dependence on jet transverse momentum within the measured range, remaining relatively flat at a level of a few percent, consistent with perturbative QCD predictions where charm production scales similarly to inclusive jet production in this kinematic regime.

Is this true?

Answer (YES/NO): NO